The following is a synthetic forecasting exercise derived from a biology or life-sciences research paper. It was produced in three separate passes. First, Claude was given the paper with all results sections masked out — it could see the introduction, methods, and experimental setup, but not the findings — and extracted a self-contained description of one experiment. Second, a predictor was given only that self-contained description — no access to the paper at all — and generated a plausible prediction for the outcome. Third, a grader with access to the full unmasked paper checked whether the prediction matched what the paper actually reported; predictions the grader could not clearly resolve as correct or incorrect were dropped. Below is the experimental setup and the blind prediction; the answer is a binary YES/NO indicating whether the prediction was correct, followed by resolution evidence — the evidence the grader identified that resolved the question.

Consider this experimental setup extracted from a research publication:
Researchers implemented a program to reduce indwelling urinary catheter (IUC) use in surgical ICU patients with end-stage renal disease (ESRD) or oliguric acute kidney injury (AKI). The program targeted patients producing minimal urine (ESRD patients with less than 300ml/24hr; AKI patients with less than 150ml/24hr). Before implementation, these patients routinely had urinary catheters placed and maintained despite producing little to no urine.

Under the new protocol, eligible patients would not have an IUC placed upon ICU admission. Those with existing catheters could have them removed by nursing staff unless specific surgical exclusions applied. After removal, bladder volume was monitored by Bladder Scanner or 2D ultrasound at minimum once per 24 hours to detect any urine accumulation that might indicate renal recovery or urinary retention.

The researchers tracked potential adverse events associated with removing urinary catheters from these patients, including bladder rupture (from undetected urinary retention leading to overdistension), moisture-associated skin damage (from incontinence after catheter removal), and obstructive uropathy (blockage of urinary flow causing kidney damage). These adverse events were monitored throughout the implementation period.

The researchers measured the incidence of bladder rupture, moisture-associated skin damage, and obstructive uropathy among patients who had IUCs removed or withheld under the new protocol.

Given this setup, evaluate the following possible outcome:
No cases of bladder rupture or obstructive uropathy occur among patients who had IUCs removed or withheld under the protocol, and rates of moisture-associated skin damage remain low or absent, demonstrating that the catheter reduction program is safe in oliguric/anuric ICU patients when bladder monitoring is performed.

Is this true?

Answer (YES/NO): NO